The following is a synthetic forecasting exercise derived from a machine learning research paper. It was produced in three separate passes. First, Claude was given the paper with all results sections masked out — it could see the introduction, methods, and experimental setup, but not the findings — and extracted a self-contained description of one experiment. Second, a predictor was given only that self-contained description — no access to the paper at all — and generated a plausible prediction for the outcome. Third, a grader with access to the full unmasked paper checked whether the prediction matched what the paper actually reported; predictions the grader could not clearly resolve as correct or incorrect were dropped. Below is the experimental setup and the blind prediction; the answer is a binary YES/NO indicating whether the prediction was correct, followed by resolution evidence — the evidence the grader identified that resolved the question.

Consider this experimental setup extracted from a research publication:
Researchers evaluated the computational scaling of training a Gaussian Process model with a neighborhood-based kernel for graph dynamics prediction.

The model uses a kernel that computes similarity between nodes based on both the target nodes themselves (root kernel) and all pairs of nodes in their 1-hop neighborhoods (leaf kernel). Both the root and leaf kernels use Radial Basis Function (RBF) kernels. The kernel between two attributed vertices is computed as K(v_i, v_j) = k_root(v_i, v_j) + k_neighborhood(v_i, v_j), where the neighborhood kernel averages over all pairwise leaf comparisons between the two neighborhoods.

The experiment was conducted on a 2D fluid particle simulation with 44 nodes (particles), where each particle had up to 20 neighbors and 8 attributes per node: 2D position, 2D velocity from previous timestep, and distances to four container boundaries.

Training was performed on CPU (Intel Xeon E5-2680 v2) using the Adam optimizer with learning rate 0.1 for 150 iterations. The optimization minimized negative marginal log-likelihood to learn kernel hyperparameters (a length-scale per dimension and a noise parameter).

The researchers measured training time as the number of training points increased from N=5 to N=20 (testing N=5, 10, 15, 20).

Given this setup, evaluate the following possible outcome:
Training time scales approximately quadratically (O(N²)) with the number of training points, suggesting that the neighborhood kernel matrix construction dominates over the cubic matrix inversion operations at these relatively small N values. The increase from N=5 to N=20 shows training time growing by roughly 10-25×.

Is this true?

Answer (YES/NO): NO